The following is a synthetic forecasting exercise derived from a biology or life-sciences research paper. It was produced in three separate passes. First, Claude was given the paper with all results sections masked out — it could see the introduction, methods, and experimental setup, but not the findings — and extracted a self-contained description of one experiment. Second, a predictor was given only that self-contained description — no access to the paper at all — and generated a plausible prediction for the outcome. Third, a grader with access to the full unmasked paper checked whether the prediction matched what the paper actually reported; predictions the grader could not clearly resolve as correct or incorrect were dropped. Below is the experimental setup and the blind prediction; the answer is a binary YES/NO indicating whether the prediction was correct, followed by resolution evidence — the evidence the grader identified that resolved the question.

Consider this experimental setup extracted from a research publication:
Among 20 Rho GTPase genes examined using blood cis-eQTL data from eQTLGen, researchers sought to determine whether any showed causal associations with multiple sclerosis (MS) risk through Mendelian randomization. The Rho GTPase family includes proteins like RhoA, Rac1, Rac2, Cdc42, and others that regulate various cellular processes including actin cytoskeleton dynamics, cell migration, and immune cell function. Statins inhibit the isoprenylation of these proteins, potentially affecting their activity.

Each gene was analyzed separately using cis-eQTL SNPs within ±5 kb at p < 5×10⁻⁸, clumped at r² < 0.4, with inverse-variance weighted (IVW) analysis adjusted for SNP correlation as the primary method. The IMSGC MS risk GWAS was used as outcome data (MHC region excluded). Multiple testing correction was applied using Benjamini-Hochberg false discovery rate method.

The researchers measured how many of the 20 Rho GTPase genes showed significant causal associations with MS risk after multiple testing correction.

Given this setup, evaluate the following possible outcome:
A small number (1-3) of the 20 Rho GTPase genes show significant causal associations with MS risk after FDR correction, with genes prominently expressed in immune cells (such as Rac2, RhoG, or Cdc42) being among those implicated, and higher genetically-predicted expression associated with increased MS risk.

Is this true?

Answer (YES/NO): NO